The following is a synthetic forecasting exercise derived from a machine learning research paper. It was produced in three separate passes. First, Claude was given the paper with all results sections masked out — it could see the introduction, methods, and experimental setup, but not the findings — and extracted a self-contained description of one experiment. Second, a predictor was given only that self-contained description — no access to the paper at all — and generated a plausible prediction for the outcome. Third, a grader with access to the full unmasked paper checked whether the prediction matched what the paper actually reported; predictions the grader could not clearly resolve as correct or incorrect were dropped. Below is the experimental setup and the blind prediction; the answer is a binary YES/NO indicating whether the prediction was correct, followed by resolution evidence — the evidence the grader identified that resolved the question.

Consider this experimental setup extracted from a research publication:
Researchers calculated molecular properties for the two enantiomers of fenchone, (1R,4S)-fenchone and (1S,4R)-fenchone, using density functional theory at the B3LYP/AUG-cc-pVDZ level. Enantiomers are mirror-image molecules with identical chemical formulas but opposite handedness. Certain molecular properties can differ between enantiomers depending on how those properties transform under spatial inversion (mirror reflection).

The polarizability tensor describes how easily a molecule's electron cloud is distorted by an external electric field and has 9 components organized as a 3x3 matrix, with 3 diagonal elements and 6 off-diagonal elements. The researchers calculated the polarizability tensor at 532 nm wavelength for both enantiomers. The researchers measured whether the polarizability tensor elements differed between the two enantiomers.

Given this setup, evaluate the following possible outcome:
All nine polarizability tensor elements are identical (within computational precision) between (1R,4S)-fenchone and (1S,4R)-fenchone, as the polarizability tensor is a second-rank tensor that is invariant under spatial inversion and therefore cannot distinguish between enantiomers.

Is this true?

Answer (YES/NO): YES